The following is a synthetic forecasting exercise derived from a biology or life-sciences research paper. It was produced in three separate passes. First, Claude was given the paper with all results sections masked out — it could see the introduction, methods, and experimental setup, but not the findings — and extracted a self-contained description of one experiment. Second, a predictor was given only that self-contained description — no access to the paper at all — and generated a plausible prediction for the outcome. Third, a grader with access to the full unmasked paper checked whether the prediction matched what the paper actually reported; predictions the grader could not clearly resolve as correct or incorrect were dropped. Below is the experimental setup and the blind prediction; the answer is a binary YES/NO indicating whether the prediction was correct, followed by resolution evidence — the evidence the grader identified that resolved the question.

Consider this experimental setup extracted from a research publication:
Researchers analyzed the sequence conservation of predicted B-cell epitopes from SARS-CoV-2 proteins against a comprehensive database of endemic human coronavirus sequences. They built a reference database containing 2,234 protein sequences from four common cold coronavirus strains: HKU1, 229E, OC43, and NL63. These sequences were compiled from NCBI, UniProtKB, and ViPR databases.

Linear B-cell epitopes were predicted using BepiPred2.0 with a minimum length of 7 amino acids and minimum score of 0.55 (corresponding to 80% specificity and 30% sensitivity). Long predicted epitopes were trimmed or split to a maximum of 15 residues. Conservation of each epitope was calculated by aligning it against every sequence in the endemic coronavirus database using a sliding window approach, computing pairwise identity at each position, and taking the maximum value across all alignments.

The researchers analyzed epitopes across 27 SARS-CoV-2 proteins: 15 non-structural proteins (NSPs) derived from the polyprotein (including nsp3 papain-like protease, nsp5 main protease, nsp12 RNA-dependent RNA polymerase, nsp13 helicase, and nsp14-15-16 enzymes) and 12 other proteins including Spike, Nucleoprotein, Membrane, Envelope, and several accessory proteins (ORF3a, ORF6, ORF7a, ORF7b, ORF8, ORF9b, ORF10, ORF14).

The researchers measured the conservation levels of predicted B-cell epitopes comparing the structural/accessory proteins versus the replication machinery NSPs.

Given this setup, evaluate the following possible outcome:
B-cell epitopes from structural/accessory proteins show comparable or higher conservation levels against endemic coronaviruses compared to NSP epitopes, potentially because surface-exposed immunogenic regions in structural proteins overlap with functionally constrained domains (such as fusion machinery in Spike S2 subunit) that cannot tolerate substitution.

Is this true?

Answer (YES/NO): NO